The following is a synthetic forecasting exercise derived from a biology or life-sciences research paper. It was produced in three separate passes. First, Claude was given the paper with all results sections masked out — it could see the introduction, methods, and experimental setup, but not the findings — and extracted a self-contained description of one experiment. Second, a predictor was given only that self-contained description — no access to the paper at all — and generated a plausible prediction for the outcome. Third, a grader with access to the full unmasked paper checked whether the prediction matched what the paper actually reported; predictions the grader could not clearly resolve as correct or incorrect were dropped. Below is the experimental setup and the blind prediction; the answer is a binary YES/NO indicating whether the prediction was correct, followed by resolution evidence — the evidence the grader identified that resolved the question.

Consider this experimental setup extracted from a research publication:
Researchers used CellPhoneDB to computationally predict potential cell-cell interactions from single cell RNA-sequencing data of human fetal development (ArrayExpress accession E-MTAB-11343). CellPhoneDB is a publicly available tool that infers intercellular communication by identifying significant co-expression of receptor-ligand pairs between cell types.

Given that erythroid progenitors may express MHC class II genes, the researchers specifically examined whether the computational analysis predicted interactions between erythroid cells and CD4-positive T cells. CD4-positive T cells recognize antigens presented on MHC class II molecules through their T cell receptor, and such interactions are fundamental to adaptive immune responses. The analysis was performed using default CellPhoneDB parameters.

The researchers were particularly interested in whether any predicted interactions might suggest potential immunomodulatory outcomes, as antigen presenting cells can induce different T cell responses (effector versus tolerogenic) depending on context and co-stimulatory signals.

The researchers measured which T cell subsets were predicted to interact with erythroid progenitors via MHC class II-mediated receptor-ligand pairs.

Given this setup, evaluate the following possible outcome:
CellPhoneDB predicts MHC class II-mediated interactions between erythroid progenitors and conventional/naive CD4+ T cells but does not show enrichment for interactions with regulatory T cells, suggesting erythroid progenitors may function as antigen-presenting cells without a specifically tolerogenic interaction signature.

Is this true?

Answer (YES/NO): NO